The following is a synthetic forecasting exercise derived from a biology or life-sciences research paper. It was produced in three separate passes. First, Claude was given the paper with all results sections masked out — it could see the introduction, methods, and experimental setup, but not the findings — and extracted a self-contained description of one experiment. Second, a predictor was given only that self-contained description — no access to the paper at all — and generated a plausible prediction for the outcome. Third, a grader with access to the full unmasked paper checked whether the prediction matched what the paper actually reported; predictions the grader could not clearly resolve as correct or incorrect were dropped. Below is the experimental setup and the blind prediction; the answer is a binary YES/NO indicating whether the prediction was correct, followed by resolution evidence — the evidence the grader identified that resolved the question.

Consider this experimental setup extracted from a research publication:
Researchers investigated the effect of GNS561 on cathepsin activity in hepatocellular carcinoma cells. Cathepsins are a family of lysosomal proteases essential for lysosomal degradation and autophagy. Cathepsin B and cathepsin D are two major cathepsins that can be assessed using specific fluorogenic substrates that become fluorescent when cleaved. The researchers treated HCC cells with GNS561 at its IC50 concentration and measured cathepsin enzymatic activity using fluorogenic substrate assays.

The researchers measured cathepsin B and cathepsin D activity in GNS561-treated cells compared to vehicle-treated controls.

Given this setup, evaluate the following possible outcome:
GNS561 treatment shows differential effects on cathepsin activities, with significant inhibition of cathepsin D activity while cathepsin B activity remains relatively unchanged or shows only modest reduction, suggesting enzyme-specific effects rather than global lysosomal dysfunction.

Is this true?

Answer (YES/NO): NO